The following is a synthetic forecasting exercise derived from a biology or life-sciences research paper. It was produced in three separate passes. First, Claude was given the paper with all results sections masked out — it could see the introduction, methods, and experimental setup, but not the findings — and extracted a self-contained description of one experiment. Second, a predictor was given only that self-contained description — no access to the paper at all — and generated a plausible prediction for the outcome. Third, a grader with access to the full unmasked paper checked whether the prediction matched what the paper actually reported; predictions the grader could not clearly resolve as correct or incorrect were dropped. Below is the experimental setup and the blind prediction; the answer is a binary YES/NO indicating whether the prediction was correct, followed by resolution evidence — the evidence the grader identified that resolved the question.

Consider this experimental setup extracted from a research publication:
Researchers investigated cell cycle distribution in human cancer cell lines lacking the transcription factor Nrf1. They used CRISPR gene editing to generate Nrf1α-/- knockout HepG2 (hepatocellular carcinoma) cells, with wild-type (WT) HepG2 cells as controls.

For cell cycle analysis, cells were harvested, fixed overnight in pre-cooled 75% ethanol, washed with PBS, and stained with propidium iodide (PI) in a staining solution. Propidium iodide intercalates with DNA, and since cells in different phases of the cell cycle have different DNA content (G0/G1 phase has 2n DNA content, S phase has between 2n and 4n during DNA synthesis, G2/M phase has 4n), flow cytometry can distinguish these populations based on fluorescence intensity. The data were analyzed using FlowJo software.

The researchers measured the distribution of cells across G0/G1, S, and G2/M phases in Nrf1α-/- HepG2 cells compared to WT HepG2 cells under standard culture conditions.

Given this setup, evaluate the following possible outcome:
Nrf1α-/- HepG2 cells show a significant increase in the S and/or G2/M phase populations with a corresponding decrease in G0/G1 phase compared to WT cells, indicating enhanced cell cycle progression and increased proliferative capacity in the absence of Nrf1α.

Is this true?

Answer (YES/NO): NO